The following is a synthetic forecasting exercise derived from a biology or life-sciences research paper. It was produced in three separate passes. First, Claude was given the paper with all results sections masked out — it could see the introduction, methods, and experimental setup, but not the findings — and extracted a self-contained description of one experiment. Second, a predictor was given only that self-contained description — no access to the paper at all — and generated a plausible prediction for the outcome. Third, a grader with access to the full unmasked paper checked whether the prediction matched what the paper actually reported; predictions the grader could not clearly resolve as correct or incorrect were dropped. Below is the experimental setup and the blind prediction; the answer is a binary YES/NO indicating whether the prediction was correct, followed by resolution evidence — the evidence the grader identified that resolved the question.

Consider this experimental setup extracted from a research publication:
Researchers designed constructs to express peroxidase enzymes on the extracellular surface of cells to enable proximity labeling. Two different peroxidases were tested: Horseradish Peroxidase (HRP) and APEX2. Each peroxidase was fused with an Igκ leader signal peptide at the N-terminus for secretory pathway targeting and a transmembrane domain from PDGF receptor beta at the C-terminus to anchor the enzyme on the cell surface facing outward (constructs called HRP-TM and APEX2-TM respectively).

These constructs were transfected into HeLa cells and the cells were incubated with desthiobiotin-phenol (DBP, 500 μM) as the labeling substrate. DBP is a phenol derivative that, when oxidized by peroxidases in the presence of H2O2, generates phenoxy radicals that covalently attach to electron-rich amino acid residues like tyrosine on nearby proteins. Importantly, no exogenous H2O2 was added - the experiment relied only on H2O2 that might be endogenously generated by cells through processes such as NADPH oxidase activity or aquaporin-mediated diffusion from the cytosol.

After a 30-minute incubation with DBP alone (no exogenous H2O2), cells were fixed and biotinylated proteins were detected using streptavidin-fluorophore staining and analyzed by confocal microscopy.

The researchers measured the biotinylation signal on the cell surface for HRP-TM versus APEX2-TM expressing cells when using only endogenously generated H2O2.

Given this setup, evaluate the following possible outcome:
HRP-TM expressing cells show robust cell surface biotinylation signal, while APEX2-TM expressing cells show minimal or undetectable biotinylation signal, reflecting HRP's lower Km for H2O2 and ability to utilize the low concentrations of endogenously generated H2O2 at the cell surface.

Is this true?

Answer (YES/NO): YES